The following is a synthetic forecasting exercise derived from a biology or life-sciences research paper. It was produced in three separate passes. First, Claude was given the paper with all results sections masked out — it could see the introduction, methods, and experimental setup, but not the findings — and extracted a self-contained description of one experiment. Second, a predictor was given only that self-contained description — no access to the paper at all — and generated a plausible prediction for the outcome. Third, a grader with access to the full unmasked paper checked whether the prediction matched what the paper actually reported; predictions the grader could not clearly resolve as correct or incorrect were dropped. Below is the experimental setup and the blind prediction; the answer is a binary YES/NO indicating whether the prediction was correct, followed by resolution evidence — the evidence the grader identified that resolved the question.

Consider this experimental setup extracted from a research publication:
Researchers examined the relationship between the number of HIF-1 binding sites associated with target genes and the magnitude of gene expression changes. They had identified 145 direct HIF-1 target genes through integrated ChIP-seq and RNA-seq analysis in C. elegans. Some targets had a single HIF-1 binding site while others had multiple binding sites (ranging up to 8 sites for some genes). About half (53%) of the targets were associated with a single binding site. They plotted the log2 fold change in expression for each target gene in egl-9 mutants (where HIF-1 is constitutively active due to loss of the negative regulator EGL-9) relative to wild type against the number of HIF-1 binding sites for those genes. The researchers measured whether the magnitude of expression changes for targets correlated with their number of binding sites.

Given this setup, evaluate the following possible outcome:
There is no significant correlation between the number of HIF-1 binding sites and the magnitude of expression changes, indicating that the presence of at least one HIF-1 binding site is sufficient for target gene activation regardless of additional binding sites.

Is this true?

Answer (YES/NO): NO